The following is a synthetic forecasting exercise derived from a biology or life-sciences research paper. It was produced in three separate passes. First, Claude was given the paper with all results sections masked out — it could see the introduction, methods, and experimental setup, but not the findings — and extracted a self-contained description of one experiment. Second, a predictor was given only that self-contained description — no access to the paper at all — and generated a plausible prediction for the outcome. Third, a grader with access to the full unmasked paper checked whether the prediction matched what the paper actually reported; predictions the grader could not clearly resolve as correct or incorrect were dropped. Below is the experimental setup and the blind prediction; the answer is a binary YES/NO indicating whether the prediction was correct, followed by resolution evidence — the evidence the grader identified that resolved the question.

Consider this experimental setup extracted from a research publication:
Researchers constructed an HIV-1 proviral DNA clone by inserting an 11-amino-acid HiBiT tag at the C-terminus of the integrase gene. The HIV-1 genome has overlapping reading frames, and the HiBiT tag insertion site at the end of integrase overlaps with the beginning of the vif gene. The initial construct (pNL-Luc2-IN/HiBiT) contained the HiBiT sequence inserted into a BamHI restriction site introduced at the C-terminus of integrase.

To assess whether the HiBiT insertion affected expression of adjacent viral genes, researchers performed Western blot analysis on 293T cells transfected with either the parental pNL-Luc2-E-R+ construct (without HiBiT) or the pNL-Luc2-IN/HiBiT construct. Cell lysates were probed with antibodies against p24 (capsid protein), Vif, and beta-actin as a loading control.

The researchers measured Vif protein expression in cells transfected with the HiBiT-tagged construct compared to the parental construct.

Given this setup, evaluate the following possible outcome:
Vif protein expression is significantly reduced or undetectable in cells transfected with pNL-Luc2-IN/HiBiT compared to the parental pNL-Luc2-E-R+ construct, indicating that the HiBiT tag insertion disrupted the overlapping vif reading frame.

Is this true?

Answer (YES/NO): NO